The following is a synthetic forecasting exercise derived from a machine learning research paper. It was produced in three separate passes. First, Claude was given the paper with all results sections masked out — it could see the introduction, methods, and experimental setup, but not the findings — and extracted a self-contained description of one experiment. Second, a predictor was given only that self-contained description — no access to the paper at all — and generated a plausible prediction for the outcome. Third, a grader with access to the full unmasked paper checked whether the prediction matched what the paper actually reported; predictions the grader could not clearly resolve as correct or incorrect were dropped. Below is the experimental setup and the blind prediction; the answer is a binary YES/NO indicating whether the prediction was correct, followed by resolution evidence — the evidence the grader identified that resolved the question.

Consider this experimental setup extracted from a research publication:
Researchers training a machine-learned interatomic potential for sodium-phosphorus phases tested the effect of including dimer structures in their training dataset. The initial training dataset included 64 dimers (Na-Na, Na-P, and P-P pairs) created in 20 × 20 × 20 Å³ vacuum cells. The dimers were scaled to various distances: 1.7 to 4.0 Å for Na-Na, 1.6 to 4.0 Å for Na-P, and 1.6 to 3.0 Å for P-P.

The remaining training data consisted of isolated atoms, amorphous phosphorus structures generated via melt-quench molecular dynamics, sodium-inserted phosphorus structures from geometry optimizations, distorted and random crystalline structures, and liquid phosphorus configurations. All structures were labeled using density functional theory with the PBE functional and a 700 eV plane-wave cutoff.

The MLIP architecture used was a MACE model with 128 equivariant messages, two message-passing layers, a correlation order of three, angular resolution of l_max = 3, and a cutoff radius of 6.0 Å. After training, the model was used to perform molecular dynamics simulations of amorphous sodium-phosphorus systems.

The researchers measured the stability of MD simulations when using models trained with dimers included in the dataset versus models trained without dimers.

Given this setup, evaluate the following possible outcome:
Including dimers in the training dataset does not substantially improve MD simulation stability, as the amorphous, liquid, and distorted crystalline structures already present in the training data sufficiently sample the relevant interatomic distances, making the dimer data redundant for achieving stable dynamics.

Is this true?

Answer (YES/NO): NO